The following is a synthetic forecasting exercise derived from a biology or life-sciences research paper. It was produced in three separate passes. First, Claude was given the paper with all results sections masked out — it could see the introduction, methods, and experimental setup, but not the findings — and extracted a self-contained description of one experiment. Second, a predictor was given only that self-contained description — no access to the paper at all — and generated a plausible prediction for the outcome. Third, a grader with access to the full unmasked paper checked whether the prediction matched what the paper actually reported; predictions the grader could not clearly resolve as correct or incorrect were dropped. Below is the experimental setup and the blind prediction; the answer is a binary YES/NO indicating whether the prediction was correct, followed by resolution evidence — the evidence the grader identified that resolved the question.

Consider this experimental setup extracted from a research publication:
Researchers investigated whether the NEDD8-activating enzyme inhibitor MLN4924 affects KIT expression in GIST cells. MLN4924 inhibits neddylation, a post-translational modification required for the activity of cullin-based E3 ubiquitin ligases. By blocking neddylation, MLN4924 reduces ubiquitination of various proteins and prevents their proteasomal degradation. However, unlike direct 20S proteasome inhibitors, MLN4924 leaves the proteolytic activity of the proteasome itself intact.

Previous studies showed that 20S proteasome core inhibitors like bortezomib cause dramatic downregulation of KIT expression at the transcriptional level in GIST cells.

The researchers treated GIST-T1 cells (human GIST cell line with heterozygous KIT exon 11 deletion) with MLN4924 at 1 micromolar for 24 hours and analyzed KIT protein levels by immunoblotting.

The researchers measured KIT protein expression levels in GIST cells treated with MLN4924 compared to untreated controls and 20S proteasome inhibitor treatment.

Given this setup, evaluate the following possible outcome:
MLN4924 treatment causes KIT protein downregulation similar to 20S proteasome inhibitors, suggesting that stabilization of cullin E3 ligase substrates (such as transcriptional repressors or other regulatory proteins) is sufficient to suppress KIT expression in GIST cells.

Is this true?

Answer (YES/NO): NO